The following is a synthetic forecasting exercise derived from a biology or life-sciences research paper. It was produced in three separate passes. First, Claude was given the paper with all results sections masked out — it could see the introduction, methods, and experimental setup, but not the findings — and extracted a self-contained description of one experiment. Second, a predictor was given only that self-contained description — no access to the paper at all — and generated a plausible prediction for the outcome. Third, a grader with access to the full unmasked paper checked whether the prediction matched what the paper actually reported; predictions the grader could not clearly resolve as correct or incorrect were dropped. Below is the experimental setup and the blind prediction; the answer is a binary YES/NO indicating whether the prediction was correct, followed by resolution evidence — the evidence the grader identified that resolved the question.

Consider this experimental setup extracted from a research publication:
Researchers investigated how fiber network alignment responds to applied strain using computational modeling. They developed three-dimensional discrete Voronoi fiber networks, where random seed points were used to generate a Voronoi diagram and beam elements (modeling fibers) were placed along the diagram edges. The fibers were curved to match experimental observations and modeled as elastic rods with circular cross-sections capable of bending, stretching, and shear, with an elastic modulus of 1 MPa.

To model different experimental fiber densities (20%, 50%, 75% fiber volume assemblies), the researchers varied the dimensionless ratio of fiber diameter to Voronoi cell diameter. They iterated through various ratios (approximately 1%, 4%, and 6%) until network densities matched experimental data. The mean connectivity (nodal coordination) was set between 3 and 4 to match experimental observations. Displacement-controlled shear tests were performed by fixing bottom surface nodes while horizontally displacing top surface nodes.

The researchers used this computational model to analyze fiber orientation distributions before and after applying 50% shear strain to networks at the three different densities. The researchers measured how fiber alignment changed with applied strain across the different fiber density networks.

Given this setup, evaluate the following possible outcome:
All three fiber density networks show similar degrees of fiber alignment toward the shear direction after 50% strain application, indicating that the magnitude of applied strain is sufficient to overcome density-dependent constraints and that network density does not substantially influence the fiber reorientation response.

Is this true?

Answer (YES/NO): NO